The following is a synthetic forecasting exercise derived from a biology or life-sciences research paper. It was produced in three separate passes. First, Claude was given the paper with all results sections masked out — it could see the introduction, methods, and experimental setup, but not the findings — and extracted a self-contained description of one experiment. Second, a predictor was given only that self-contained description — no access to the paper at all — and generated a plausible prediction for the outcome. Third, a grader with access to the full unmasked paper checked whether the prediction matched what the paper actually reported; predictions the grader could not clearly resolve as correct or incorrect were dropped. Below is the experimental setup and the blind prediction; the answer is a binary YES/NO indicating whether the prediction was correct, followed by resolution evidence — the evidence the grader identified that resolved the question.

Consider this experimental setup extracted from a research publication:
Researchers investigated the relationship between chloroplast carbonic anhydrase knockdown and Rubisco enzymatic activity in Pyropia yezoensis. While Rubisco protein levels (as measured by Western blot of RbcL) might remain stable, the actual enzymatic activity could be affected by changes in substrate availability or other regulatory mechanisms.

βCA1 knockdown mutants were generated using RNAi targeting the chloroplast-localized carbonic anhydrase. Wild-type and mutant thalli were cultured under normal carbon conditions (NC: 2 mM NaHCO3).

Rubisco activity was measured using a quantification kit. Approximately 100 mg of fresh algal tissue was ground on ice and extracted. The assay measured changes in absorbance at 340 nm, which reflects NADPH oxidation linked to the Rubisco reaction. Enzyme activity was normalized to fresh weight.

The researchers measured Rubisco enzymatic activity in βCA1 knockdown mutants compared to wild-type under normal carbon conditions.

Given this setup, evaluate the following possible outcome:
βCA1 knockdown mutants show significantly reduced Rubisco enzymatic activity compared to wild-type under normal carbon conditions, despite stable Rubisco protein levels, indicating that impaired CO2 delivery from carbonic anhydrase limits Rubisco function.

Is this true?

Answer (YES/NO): NO